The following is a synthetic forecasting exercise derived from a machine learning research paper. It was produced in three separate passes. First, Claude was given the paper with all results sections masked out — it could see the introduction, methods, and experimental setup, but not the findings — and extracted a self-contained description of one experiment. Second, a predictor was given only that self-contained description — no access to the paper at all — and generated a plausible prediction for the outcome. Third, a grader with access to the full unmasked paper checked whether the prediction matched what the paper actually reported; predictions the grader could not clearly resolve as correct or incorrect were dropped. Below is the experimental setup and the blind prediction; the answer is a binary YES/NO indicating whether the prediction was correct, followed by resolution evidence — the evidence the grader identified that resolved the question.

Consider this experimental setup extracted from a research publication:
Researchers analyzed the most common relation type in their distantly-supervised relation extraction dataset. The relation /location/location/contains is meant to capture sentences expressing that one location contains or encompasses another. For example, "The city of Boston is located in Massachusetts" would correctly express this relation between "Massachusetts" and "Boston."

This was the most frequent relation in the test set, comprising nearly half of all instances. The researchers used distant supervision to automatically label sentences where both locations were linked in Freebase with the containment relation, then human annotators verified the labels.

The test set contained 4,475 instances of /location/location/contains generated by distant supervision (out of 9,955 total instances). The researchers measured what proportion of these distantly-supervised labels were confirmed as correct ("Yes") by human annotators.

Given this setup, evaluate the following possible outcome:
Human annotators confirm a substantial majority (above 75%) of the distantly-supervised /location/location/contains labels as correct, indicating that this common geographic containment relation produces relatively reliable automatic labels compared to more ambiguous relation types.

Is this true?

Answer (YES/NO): NO